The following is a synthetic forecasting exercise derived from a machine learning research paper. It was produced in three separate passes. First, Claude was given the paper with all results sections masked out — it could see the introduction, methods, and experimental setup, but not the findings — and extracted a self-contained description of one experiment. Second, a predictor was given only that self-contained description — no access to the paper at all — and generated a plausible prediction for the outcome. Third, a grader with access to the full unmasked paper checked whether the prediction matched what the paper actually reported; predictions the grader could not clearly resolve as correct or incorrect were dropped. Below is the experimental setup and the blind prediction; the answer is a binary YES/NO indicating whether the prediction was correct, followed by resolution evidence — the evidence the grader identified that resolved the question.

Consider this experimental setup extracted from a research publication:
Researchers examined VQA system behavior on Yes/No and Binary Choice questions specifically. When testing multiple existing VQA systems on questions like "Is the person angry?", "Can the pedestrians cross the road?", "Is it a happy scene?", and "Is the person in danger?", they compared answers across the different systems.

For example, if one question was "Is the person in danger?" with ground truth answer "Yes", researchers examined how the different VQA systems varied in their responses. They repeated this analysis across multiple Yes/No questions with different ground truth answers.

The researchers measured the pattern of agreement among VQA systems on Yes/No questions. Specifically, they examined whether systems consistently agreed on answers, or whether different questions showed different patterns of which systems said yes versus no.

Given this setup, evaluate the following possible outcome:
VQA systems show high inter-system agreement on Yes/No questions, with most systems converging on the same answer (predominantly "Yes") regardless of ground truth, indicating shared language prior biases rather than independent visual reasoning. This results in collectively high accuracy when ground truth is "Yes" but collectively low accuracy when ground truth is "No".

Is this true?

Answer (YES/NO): NO